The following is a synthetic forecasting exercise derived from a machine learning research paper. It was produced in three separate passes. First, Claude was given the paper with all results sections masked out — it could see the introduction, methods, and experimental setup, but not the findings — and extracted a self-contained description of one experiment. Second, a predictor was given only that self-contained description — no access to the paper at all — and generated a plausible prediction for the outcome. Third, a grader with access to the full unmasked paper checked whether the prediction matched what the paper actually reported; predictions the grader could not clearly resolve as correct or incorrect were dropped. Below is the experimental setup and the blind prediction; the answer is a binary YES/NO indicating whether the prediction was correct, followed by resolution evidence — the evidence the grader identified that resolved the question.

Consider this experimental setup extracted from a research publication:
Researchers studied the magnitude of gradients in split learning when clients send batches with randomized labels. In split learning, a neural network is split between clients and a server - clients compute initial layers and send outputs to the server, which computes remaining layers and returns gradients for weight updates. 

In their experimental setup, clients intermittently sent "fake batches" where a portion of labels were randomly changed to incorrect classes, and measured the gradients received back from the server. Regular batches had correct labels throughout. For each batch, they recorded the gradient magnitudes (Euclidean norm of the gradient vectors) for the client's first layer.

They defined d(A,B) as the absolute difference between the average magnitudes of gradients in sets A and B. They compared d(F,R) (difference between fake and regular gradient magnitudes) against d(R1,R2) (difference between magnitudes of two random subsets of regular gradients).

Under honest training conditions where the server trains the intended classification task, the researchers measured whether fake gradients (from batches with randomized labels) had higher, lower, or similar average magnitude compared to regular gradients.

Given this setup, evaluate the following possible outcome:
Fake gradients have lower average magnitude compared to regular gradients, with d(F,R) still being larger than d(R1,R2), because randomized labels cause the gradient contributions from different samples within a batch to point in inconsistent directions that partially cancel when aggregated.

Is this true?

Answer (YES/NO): NO